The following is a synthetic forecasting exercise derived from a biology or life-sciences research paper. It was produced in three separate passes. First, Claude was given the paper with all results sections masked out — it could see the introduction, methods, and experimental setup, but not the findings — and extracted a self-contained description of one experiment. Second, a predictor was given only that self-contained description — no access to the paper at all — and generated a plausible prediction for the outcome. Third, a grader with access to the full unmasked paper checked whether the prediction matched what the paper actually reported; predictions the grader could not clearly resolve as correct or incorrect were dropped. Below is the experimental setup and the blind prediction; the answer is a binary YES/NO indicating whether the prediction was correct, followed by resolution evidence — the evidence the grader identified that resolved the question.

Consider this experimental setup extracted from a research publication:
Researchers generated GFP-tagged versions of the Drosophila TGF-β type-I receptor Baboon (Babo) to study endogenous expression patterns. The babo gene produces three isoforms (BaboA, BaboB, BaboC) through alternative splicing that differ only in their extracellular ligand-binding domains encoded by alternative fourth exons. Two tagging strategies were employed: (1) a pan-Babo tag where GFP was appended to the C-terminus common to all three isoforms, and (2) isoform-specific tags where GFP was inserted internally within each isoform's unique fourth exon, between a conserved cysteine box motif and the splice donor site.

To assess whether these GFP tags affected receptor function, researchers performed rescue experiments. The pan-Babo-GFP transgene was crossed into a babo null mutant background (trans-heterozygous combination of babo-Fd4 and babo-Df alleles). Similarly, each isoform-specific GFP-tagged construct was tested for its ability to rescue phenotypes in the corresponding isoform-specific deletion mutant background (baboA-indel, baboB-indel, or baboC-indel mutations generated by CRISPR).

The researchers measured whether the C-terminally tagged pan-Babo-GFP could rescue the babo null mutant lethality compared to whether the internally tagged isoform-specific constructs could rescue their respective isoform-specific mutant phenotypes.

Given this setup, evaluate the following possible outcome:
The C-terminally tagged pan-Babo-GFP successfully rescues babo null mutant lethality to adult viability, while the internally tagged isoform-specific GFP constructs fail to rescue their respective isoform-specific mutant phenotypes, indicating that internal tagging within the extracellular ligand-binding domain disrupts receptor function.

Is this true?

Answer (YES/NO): NO